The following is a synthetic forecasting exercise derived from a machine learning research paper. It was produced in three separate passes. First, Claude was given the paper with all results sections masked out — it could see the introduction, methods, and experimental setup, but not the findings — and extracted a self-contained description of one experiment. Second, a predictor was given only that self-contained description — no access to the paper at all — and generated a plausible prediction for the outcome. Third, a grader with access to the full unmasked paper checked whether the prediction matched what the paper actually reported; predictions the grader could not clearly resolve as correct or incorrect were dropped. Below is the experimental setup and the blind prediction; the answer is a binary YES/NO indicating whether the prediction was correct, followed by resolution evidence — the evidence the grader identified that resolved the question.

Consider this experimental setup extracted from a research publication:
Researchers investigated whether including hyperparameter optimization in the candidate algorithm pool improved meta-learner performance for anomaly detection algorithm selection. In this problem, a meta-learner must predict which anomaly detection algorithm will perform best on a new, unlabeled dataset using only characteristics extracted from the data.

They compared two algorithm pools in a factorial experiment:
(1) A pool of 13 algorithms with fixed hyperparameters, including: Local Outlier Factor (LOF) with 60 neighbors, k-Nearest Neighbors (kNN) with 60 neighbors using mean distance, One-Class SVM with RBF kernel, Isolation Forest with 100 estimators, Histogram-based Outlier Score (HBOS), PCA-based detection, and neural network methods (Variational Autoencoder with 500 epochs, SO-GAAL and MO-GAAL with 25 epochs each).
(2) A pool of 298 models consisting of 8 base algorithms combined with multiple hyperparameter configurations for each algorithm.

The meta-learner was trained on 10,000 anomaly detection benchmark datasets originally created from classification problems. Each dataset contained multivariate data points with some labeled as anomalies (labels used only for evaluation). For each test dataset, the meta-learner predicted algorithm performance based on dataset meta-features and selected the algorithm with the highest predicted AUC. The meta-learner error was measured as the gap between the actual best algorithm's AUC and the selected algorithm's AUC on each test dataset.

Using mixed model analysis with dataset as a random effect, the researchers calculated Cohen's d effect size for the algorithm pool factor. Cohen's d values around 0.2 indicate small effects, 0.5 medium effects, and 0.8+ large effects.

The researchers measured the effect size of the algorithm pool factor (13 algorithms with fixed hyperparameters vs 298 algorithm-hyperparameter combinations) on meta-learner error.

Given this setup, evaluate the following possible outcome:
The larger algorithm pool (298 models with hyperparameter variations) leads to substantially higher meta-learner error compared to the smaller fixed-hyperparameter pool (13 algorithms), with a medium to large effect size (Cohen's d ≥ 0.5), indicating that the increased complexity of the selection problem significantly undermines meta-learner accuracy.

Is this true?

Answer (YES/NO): NO